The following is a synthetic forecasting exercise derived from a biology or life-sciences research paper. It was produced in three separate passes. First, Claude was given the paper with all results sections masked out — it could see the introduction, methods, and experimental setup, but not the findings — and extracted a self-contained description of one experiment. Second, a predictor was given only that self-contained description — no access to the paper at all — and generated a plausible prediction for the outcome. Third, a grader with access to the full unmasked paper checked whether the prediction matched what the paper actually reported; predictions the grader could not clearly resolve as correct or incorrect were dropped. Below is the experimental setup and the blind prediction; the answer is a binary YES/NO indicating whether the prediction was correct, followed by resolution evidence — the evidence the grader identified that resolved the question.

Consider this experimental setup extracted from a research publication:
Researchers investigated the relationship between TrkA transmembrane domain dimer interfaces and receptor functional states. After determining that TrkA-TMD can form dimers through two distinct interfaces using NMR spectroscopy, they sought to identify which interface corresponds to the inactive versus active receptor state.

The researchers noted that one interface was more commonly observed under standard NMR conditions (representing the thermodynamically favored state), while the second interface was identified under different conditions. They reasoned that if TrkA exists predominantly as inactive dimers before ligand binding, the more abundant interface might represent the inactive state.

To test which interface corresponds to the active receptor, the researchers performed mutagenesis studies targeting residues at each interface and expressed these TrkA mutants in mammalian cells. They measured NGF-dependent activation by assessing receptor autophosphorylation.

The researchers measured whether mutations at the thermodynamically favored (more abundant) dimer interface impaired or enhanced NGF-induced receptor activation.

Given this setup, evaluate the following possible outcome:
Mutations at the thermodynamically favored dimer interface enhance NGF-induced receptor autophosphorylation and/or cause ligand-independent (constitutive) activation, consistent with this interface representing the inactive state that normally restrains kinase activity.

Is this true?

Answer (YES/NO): NO